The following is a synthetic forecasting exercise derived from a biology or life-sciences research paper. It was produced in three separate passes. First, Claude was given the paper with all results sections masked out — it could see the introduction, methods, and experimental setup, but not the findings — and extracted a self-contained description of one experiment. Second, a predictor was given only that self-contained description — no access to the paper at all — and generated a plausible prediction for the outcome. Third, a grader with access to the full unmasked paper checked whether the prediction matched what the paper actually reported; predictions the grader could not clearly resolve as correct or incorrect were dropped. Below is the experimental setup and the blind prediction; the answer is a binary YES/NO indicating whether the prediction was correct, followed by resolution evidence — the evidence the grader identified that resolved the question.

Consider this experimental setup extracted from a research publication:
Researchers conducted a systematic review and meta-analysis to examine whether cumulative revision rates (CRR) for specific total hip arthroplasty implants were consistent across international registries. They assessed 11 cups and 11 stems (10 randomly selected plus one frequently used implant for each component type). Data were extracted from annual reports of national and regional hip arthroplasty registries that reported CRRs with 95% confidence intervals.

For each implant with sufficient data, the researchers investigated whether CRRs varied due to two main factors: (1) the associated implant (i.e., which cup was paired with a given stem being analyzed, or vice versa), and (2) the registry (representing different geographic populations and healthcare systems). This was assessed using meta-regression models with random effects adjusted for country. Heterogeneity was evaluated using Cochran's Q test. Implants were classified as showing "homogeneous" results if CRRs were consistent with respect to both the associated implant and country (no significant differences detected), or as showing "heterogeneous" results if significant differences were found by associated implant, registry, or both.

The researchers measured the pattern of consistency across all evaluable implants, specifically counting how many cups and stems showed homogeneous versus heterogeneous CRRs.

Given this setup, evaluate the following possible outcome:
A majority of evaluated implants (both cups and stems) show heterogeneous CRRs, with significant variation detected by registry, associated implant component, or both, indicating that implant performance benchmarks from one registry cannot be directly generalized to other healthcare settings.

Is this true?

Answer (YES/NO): YES